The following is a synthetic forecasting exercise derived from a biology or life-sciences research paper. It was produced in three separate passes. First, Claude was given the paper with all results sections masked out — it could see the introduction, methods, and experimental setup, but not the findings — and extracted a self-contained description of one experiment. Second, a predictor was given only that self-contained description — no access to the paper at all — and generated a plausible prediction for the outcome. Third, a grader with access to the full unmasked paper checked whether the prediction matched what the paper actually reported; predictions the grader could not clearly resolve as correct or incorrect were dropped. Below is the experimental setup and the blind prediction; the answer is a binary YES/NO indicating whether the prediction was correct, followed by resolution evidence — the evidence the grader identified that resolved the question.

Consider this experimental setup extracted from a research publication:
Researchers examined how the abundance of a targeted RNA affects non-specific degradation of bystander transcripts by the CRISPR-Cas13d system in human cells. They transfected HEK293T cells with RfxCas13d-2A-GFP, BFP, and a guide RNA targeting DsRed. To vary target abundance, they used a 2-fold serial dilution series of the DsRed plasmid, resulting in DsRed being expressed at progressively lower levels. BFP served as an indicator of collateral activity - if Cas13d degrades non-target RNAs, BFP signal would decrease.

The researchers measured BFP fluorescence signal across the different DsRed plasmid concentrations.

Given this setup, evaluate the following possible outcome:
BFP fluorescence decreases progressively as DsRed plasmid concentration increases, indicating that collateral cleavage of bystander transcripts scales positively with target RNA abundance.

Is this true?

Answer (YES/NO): YES